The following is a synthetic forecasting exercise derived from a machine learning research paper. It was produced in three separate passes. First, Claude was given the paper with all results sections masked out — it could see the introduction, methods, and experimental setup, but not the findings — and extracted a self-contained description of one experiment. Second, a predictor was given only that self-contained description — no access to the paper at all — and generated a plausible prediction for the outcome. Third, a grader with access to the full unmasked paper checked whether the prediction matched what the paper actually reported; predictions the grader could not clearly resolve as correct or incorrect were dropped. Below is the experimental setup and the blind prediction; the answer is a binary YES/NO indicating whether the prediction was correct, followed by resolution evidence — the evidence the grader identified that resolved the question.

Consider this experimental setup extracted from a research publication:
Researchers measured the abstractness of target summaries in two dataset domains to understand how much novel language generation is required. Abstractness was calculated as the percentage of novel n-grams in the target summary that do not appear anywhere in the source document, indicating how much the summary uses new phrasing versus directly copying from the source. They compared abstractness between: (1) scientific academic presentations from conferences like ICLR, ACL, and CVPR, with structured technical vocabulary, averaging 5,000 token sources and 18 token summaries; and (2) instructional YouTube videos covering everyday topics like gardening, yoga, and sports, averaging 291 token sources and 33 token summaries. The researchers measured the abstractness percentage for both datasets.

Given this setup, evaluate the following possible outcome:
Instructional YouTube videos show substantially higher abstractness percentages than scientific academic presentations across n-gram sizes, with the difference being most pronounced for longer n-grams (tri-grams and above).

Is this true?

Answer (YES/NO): NO